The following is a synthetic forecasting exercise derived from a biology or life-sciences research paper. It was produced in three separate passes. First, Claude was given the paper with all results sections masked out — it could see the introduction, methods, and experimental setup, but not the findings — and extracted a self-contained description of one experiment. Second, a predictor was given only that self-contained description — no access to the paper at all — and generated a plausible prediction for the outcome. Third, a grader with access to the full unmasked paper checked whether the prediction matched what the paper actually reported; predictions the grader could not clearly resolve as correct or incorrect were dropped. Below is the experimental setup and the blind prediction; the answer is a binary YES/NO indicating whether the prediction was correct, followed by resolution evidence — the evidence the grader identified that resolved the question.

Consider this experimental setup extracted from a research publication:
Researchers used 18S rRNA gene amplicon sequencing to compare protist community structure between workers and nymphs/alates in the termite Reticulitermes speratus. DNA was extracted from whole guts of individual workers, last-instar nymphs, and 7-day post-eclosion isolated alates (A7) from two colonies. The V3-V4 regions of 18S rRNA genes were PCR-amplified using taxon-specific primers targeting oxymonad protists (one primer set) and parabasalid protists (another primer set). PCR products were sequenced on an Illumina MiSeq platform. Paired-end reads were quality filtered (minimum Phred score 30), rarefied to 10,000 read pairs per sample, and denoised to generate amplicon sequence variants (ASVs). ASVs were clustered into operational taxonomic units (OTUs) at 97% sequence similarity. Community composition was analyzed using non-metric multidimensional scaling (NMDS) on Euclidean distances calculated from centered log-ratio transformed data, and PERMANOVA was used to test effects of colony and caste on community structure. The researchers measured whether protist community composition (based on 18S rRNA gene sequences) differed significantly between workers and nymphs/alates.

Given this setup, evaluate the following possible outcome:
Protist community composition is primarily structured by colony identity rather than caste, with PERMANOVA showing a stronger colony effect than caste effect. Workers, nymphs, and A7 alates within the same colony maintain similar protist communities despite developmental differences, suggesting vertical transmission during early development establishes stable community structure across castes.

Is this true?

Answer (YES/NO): NO